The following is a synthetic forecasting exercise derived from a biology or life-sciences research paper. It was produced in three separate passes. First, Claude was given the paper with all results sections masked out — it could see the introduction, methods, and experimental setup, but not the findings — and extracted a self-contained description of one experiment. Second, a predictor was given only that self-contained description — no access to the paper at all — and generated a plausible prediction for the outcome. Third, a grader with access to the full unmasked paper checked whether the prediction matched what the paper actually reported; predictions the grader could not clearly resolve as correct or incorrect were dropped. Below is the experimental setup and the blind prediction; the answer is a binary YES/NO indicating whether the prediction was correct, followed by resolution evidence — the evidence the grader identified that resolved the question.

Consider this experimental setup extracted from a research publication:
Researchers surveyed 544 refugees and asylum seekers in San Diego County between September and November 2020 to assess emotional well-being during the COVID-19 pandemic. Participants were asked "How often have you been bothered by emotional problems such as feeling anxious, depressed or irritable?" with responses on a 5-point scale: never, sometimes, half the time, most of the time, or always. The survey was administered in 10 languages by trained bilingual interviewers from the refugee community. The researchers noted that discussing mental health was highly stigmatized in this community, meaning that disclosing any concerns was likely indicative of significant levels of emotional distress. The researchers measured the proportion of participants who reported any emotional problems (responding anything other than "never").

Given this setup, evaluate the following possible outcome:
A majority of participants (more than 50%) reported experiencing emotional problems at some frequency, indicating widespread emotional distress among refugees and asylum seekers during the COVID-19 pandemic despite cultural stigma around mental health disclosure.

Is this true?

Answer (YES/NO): NO